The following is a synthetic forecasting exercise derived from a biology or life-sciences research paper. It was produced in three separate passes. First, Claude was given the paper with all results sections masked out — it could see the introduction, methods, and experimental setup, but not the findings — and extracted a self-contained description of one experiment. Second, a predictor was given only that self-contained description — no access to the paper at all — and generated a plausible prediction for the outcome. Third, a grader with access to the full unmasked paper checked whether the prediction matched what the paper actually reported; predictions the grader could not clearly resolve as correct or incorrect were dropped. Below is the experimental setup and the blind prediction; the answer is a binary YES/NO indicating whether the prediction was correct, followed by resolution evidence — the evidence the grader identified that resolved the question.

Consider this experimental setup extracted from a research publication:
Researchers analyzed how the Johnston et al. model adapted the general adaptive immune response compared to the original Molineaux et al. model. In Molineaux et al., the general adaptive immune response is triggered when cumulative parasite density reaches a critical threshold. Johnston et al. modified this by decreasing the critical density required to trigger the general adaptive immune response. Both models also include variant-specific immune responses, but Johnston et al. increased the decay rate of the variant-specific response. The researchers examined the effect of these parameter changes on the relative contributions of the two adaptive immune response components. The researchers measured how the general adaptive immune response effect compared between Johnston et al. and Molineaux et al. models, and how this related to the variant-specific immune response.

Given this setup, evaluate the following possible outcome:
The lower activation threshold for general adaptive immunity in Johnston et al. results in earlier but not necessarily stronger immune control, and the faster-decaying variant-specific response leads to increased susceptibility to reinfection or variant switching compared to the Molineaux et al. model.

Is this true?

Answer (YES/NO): NO